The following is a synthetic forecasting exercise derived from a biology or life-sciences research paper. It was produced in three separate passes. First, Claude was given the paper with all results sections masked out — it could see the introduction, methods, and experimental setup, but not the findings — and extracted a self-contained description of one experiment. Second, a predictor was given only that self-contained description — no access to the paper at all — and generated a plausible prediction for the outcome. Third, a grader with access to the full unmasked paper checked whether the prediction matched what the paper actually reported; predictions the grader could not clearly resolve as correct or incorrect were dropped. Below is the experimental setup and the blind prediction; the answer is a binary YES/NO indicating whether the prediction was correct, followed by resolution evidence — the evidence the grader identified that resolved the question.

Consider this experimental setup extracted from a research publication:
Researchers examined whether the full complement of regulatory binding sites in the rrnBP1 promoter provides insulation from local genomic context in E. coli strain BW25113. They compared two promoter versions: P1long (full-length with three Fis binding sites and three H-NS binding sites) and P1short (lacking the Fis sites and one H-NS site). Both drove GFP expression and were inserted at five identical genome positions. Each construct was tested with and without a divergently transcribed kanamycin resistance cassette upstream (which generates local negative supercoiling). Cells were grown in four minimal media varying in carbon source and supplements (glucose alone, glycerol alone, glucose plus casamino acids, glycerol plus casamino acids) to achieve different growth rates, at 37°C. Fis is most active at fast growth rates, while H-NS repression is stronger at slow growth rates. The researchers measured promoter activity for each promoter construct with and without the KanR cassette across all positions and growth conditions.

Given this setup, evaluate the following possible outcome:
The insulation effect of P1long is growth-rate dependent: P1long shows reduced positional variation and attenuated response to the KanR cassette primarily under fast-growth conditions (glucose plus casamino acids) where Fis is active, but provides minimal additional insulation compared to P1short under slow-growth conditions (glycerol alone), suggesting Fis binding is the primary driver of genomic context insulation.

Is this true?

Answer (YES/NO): NO